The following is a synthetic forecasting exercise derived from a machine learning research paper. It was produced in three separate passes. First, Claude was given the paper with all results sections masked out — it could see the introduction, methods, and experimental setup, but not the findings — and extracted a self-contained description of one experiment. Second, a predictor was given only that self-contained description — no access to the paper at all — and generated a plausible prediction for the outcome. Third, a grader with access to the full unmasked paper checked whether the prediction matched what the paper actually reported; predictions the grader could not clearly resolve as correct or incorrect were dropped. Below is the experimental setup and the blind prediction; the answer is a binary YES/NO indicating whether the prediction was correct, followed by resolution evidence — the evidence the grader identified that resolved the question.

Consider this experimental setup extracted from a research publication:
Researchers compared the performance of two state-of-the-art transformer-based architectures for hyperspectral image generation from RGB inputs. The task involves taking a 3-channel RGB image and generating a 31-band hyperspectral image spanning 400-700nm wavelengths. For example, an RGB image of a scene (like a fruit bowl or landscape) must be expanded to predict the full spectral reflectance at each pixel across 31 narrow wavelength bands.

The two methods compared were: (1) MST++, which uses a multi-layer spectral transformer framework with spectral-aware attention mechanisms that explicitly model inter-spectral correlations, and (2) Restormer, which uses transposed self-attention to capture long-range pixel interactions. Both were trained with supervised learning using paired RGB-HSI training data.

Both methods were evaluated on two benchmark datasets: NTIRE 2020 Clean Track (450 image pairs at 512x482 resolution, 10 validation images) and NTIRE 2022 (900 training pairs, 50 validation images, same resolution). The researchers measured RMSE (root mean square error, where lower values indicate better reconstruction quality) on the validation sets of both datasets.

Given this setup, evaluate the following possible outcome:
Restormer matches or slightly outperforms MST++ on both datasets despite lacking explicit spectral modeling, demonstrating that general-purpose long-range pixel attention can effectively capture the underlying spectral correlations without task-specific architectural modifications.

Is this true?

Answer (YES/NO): NO